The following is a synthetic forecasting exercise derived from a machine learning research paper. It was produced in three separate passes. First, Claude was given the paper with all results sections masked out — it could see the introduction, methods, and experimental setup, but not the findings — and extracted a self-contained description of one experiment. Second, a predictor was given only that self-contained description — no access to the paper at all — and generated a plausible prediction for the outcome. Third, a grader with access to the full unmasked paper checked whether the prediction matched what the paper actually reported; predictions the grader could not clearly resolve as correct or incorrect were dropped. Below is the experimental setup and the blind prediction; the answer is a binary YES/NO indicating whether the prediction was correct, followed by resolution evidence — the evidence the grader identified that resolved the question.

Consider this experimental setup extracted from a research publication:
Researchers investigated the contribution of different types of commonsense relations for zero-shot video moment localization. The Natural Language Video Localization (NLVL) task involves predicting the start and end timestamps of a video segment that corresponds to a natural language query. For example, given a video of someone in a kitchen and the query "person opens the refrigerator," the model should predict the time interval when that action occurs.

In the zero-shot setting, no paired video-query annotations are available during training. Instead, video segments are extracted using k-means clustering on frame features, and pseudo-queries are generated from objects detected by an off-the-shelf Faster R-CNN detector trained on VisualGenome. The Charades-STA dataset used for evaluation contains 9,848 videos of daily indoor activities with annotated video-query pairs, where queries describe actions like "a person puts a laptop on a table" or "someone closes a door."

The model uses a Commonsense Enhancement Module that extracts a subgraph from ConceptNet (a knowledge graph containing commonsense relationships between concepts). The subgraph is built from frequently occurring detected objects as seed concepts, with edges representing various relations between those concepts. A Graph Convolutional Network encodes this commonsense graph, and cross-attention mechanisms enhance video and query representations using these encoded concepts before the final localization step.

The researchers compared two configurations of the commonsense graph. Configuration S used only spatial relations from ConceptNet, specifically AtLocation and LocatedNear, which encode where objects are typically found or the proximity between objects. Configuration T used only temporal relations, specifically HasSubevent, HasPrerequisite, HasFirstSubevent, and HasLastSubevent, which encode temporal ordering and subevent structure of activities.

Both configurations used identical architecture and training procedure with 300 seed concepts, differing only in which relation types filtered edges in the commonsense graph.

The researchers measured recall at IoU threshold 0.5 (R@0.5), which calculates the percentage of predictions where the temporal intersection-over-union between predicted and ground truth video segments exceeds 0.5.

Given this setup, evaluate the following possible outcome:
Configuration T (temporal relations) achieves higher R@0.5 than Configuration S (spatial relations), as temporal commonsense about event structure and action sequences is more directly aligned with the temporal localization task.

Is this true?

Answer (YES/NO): YES